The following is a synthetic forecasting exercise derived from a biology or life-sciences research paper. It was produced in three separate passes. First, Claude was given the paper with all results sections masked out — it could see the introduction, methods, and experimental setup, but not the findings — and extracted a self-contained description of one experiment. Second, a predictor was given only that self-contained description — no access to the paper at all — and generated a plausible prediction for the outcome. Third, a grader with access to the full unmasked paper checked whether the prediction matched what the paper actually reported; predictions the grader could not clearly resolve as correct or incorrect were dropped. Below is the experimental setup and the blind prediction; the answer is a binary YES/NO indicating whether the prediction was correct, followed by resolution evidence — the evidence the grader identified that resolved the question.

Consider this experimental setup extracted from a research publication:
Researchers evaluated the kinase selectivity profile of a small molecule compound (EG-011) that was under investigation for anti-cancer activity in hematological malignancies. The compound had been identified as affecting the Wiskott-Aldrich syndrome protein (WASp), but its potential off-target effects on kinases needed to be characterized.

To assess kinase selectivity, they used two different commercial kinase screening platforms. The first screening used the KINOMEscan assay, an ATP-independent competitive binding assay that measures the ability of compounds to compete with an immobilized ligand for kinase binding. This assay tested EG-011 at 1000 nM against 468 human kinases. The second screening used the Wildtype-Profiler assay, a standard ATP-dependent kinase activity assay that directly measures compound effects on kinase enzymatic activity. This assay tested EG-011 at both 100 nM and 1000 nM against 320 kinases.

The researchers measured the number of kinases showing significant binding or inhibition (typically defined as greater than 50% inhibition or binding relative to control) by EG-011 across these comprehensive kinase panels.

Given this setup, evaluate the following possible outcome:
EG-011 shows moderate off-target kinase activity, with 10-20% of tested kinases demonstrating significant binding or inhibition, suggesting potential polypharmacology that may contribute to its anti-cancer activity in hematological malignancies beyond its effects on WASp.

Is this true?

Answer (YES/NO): NO